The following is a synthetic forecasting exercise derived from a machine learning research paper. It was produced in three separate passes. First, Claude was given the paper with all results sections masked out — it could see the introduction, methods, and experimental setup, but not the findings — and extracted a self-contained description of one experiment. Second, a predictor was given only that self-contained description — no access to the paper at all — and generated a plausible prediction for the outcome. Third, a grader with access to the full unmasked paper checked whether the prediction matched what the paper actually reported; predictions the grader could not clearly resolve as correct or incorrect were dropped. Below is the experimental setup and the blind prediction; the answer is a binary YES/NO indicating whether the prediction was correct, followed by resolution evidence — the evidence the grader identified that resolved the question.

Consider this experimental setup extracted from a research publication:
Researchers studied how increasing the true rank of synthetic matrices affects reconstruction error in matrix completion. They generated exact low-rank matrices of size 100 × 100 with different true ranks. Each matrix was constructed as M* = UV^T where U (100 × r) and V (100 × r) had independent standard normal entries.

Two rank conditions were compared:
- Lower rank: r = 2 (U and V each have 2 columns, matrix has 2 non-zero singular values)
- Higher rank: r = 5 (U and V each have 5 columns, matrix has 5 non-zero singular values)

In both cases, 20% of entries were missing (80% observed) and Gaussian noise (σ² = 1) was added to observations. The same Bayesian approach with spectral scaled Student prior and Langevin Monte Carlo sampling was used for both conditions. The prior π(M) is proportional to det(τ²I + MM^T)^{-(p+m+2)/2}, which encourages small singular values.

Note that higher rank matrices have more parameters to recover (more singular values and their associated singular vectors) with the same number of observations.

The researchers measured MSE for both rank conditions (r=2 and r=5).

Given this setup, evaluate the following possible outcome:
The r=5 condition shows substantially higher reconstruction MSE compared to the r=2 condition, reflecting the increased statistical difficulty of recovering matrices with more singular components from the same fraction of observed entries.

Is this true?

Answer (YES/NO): YES